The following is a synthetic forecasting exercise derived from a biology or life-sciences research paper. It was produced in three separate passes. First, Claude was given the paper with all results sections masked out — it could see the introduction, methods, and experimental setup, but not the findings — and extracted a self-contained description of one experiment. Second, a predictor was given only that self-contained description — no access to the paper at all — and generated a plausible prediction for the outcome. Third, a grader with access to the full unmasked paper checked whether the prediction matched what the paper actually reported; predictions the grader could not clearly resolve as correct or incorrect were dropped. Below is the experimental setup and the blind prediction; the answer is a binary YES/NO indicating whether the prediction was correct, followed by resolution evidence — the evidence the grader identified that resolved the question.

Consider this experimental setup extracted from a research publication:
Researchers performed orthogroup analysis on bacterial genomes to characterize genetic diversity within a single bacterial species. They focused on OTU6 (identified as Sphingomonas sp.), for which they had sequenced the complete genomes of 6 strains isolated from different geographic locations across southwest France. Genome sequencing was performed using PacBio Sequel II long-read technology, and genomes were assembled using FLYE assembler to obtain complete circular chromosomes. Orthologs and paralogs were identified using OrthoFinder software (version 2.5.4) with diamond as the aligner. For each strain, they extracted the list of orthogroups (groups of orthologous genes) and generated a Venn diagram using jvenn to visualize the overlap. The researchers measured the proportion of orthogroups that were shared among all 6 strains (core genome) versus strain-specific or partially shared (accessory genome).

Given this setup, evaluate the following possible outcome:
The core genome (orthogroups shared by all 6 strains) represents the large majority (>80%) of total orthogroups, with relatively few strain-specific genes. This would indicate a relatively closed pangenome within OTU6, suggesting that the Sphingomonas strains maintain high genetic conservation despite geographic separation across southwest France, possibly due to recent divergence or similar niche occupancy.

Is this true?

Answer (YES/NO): YES